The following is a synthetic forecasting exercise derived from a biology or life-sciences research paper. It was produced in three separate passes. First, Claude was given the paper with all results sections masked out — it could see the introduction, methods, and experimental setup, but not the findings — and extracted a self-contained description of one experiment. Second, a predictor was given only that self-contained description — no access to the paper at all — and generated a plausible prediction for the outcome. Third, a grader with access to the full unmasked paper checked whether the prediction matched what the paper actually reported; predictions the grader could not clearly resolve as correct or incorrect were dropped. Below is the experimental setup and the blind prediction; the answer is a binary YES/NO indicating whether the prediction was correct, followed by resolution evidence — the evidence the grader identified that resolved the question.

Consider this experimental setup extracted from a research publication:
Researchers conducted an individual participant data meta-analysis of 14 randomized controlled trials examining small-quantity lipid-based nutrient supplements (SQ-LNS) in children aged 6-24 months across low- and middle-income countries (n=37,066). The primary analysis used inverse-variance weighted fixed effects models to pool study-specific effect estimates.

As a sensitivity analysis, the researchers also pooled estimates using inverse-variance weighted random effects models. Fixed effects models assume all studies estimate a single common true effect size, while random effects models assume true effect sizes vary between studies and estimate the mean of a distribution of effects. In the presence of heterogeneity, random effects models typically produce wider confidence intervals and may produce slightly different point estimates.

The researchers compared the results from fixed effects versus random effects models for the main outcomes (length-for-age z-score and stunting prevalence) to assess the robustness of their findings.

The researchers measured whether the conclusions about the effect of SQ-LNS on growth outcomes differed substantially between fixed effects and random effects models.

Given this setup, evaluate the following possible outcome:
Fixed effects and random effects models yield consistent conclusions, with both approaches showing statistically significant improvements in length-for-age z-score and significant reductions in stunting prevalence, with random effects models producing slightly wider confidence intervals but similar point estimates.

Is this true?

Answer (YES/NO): YES